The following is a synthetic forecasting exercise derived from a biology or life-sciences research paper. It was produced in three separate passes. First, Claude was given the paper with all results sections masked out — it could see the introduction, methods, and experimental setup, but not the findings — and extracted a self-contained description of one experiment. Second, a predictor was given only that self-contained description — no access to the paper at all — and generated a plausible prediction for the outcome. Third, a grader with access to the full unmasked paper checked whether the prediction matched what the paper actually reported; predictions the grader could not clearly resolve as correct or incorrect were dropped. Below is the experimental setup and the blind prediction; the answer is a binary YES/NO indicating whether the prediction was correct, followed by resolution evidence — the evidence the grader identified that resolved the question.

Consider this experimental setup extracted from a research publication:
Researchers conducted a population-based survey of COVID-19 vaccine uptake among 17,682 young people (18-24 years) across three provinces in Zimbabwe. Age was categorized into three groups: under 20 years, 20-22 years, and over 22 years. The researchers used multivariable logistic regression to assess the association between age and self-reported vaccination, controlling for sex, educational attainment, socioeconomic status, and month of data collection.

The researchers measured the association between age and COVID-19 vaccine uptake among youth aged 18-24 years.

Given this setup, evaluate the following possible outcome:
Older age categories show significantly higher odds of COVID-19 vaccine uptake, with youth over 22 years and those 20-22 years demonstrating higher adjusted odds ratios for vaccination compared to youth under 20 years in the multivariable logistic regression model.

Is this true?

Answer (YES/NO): NO